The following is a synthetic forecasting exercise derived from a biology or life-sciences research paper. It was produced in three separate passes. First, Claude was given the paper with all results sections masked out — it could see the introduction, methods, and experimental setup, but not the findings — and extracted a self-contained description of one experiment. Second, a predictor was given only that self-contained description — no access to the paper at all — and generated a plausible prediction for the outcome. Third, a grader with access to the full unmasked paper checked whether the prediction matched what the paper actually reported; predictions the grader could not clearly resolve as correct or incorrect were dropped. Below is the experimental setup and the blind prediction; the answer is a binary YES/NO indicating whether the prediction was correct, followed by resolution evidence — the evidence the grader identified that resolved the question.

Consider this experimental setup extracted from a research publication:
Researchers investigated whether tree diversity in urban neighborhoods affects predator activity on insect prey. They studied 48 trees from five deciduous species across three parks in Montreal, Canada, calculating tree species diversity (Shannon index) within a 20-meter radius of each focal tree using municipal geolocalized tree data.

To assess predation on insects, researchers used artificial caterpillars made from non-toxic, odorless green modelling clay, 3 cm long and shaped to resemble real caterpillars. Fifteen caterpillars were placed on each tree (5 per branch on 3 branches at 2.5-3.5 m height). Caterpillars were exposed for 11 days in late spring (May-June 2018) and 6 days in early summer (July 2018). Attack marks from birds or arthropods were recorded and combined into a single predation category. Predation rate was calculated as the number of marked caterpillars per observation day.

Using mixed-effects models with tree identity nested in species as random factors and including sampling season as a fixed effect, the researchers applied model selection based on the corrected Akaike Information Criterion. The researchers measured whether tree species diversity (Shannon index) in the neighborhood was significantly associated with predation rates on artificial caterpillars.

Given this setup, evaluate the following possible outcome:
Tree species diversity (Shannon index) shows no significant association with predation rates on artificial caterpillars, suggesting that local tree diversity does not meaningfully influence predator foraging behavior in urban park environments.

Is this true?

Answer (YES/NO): YES